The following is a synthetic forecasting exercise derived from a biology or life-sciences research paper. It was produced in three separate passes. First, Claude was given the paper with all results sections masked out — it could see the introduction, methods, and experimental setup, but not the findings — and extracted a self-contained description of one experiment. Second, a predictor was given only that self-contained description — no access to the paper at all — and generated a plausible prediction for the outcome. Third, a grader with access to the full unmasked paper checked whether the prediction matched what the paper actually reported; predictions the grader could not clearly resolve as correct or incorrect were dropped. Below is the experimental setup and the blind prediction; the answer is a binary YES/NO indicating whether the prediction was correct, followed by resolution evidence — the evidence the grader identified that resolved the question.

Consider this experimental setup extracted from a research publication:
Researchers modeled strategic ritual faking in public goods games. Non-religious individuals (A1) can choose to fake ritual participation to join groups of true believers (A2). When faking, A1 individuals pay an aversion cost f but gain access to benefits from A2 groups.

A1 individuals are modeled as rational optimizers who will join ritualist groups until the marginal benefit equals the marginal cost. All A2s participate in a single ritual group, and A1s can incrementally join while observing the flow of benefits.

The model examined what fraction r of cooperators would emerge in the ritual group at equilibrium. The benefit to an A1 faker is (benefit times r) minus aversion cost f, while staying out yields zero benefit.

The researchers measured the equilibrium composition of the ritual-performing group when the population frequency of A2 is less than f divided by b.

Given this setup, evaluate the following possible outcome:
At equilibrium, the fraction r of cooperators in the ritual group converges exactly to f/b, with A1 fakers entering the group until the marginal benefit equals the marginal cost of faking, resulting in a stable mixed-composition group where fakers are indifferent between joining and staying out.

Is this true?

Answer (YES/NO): YES